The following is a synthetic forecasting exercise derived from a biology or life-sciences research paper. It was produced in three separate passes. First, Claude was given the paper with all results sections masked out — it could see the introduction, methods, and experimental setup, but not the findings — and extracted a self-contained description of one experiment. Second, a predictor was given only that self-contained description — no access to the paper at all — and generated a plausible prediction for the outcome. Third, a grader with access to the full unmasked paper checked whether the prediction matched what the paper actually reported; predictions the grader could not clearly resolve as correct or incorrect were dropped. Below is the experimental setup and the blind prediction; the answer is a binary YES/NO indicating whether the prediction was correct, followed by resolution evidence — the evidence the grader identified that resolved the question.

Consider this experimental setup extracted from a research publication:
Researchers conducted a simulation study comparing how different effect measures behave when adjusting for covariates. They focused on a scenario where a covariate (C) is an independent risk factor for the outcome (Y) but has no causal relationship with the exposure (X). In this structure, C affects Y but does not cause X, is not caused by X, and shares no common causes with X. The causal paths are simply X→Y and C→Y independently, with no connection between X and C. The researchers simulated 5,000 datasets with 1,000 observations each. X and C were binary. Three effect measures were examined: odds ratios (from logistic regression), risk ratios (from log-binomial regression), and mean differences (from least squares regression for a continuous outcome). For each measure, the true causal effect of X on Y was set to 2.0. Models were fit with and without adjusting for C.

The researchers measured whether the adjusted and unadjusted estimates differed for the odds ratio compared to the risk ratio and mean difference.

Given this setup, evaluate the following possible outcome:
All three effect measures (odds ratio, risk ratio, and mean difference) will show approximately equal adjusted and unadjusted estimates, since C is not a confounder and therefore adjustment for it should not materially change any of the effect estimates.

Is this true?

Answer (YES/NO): NO